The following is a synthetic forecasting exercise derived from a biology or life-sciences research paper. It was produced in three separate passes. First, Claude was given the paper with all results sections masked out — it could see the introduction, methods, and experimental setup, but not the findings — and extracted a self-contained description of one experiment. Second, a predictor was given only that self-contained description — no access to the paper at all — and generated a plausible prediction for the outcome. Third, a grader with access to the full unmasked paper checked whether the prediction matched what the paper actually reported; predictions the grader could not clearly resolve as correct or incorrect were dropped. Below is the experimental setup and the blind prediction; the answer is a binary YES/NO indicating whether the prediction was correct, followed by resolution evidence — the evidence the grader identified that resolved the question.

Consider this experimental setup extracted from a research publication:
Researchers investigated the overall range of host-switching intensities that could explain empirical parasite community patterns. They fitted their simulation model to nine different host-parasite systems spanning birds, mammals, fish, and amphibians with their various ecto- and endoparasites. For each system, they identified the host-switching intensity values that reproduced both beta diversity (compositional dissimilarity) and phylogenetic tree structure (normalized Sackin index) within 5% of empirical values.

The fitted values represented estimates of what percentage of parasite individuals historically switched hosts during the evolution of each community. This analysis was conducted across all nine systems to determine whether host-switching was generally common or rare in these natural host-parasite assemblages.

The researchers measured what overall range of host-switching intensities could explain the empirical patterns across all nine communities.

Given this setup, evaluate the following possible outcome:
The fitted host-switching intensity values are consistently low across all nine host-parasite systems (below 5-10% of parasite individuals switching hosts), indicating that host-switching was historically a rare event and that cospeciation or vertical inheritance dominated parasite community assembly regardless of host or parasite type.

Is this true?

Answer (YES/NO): NO